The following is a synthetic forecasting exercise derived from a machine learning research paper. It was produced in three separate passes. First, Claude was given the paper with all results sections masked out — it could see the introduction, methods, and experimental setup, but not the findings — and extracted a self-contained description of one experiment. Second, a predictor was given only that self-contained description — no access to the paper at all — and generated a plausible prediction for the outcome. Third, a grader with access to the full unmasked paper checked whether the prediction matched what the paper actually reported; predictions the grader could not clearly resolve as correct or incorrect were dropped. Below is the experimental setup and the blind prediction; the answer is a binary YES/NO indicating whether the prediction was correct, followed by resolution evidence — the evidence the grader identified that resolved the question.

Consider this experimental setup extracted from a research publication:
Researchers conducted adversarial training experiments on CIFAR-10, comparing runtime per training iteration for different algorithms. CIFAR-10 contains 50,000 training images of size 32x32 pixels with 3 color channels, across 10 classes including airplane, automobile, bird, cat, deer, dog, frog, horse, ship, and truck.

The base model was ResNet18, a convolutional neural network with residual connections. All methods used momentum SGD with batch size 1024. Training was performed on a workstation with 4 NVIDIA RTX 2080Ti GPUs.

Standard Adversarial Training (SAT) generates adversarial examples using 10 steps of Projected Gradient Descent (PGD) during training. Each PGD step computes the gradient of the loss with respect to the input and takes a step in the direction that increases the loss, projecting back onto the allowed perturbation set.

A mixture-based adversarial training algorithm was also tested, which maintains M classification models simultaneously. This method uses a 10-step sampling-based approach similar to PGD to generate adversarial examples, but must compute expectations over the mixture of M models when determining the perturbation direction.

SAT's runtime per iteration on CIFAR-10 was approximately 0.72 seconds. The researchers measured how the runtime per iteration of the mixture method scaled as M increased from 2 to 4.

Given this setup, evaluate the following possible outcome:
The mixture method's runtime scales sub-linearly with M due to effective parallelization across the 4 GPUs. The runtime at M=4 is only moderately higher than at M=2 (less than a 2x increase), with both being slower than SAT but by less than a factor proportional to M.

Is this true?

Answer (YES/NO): NO